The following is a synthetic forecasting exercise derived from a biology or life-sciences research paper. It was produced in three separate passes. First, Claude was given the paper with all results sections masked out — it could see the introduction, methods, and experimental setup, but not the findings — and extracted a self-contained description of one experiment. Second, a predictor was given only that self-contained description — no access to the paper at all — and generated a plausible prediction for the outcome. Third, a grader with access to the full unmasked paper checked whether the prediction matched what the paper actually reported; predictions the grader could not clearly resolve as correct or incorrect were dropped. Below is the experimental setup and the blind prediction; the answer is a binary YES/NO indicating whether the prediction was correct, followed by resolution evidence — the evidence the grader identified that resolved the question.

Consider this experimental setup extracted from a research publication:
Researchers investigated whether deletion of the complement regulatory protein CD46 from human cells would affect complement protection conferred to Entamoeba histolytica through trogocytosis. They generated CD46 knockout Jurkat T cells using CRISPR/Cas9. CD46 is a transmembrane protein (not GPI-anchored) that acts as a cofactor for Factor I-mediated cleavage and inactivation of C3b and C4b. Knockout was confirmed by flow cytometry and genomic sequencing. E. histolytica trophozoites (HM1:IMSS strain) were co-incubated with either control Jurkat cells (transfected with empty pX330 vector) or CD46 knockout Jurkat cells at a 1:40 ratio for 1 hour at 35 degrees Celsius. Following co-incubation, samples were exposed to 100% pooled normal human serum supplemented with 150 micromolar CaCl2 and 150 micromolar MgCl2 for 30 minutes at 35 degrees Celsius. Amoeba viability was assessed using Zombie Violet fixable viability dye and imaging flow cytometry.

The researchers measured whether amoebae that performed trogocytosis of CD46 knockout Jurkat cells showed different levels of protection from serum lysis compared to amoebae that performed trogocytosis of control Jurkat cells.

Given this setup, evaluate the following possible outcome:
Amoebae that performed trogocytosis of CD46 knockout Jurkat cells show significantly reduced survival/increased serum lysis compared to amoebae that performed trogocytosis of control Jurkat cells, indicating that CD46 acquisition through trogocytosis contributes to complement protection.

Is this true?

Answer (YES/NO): NO